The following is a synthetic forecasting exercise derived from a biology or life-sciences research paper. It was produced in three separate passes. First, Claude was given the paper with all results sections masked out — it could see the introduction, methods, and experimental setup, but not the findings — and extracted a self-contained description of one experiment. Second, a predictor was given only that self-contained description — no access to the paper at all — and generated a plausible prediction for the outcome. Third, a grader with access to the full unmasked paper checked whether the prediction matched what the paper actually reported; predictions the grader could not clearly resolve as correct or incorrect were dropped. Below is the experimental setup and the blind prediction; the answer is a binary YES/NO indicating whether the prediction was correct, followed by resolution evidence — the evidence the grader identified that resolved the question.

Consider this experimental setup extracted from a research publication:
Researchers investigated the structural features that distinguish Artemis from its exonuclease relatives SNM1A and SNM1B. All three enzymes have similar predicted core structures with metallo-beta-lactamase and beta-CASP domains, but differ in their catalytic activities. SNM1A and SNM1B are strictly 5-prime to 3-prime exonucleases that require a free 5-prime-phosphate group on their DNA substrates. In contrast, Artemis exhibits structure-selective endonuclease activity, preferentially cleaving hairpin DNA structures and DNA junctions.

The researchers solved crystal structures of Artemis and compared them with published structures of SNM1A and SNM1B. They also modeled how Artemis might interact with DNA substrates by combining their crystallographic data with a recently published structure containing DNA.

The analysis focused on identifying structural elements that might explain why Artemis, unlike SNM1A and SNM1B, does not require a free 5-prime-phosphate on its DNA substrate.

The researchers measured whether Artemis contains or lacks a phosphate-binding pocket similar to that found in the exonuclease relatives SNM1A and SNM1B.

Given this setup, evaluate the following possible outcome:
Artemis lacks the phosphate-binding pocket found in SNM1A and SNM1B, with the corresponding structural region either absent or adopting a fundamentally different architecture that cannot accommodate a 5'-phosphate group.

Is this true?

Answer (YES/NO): YES